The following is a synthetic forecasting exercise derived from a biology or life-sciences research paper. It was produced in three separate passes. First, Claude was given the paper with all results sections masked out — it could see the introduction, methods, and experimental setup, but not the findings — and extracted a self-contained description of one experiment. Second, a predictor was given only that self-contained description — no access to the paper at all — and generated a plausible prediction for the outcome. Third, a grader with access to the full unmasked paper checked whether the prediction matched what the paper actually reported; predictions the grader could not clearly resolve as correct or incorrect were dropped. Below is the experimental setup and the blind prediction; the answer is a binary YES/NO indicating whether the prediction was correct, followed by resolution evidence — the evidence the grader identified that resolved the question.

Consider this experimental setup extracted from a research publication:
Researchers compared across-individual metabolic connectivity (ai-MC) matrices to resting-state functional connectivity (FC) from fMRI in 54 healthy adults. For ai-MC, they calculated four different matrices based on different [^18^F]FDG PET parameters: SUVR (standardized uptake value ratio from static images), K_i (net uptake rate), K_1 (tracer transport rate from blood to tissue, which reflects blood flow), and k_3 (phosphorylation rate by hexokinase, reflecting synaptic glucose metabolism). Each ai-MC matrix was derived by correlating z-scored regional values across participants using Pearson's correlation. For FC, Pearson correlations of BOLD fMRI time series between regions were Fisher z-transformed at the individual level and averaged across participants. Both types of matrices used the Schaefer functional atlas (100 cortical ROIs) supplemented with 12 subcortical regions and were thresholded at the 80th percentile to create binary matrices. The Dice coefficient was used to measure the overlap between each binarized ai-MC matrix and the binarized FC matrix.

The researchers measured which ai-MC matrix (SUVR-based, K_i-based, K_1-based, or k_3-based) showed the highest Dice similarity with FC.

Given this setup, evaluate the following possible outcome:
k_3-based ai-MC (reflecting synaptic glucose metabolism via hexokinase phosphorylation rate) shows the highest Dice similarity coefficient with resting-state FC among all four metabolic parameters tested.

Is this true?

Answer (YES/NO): NO